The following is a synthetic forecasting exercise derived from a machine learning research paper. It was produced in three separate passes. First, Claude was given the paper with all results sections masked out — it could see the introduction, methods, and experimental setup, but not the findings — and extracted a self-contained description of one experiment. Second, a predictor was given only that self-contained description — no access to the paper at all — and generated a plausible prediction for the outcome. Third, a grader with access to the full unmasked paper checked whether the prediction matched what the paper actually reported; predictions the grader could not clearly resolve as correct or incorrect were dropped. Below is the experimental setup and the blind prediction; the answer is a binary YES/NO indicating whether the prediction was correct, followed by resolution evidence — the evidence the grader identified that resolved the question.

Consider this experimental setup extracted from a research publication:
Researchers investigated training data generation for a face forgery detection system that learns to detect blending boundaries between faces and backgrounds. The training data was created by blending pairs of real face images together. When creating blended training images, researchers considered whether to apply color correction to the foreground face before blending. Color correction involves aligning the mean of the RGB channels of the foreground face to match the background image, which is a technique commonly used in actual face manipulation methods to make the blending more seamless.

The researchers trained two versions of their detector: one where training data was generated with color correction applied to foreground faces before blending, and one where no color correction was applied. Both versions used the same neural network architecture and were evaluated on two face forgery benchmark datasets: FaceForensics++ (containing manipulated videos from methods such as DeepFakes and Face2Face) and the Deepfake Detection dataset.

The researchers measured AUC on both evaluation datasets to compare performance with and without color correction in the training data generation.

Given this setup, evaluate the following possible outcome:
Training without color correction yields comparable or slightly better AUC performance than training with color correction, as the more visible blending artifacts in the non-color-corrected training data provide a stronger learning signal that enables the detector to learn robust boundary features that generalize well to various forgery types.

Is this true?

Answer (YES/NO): NO